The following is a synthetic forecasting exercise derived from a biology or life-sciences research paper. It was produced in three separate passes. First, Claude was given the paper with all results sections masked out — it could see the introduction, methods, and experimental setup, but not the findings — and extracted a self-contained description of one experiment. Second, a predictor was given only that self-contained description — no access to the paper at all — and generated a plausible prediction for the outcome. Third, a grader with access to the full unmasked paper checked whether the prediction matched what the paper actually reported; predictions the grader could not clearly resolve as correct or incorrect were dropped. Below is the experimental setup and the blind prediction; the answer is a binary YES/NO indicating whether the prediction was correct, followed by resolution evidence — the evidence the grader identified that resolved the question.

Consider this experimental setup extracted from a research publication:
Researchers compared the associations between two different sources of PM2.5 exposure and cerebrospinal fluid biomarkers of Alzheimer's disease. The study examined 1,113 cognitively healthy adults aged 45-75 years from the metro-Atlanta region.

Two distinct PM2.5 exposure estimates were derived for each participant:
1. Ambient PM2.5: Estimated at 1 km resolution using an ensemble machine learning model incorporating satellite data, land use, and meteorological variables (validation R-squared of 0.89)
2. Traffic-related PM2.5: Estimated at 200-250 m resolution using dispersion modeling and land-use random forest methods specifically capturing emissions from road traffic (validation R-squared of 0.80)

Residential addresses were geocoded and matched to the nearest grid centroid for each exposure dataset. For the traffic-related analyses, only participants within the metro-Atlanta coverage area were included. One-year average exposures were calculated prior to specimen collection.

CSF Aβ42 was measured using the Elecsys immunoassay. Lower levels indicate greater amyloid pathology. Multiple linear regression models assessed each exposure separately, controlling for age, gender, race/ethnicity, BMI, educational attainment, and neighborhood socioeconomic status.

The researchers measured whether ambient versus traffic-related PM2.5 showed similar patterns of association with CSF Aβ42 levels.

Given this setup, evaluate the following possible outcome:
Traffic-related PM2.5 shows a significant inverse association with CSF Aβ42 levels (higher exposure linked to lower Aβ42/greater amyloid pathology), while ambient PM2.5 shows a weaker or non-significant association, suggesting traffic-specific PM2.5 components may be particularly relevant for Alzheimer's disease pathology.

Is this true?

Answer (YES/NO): NO